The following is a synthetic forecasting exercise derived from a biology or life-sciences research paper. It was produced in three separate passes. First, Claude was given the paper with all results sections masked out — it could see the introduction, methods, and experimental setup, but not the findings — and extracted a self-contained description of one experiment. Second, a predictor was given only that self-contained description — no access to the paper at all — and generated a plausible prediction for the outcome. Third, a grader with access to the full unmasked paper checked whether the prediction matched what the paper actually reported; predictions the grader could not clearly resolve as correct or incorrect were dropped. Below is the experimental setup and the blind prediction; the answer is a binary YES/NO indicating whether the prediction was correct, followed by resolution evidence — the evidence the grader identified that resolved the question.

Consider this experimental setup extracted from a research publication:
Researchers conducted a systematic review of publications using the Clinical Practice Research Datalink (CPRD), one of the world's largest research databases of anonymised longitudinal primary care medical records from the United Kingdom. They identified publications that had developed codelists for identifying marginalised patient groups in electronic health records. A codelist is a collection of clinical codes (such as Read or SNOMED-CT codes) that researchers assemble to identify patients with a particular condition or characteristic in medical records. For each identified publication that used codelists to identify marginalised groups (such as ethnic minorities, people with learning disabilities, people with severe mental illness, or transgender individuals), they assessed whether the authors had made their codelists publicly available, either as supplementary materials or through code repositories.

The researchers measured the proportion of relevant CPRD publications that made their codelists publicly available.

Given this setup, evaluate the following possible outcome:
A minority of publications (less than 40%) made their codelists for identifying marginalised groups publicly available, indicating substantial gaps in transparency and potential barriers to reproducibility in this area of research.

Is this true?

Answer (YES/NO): YES